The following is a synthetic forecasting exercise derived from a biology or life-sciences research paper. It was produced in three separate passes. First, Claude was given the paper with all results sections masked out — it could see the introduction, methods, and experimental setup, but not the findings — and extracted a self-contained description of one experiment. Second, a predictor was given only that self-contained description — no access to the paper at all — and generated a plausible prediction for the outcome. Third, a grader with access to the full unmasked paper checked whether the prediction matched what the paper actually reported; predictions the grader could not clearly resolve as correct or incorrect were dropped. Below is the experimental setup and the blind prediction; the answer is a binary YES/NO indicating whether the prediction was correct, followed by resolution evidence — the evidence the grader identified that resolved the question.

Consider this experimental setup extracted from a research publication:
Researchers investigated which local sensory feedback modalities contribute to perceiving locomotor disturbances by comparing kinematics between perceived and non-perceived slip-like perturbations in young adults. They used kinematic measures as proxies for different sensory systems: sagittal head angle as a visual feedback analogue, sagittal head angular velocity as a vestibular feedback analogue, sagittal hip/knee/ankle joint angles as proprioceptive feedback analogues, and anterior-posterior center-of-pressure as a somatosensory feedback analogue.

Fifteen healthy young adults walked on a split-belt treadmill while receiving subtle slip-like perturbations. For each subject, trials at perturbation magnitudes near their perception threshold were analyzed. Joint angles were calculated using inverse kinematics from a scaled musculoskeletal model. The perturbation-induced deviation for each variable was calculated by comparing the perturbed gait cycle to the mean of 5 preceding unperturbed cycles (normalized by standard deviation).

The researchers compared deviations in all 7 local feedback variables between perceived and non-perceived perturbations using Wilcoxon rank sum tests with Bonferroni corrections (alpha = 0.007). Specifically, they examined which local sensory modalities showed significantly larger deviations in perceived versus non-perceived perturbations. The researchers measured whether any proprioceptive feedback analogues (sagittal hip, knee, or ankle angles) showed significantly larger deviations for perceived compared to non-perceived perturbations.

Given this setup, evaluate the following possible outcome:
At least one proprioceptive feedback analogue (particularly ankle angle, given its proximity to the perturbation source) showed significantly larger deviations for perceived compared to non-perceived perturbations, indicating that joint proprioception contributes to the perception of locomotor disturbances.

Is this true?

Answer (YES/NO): YES